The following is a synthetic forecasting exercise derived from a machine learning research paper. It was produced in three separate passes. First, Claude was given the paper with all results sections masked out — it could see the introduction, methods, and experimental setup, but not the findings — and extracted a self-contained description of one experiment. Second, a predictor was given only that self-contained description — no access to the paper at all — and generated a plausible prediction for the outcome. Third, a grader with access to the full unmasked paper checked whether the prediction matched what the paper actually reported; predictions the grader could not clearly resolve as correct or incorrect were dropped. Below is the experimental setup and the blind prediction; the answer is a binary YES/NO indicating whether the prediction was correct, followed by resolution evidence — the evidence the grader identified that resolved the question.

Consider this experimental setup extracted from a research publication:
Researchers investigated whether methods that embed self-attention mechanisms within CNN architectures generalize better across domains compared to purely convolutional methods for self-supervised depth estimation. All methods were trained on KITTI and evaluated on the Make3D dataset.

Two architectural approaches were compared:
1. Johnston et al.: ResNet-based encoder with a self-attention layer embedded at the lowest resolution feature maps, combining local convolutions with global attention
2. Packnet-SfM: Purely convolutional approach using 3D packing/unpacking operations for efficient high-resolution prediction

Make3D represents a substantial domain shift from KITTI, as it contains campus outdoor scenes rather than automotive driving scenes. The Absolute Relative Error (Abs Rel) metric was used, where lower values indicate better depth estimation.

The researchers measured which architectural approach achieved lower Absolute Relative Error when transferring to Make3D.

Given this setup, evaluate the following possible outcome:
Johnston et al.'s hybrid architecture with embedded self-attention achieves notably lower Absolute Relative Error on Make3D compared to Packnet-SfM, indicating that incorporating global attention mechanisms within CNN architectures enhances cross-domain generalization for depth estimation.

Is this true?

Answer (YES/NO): YES